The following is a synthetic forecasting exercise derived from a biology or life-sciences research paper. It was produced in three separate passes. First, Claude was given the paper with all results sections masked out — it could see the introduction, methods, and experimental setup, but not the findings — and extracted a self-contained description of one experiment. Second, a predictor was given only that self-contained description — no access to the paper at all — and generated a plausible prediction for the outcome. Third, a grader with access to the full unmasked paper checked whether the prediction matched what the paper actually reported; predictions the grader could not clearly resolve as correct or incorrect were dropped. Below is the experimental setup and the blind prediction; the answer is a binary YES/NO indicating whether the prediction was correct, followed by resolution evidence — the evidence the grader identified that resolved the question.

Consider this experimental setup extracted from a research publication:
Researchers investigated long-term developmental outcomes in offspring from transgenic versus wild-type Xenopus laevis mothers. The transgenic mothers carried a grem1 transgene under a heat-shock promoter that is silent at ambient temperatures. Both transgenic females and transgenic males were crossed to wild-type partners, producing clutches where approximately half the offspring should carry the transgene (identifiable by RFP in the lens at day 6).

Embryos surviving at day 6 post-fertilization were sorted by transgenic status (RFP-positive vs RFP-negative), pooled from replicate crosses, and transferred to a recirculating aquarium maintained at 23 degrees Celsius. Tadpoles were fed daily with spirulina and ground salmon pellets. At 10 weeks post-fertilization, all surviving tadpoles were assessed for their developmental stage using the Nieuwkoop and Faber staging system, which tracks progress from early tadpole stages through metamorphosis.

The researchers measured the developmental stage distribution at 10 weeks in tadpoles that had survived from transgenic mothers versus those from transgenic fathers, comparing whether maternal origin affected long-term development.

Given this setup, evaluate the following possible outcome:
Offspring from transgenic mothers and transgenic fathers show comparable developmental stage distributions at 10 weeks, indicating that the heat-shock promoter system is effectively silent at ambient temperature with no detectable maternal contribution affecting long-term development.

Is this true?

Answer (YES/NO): YES